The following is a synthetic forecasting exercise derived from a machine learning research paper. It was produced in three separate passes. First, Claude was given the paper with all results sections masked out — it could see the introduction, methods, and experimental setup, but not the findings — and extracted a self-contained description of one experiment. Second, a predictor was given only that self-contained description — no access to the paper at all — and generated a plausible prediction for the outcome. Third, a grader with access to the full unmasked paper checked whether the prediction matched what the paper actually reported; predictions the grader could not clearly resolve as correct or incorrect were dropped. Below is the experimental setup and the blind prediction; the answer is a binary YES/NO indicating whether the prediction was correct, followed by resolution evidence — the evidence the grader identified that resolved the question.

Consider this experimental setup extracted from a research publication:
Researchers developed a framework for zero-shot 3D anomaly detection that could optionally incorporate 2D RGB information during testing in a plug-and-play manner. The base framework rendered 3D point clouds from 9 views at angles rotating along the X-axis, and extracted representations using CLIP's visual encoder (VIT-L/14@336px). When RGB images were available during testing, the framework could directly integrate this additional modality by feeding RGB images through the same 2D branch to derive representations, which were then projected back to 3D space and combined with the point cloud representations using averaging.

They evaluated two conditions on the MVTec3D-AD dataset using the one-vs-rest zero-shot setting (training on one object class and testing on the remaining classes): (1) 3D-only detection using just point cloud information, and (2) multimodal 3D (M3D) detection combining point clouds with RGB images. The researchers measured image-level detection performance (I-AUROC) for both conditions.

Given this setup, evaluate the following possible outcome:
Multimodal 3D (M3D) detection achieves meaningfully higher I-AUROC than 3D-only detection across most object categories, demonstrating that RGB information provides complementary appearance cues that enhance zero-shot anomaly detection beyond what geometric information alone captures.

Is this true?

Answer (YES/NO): YES